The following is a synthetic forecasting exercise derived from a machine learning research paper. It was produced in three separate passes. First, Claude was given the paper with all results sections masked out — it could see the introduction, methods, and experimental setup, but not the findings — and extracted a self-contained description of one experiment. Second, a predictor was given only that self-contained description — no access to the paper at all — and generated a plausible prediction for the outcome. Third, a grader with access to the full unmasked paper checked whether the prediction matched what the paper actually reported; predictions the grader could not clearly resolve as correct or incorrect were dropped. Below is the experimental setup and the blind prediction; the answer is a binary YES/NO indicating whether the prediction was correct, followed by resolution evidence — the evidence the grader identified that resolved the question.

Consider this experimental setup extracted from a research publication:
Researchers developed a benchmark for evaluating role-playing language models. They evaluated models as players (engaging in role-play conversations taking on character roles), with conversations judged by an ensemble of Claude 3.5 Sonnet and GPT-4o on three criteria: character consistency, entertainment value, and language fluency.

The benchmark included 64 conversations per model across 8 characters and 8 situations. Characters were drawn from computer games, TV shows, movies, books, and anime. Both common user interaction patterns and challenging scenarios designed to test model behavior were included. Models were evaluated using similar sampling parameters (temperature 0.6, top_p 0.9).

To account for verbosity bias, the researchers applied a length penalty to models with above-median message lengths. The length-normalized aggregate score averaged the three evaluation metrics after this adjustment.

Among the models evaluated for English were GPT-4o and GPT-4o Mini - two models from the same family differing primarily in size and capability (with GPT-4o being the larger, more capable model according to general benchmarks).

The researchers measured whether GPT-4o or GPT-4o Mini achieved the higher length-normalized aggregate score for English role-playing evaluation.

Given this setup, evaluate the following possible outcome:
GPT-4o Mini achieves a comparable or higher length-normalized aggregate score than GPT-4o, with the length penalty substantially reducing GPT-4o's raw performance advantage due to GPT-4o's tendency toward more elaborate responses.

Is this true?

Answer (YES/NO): NO